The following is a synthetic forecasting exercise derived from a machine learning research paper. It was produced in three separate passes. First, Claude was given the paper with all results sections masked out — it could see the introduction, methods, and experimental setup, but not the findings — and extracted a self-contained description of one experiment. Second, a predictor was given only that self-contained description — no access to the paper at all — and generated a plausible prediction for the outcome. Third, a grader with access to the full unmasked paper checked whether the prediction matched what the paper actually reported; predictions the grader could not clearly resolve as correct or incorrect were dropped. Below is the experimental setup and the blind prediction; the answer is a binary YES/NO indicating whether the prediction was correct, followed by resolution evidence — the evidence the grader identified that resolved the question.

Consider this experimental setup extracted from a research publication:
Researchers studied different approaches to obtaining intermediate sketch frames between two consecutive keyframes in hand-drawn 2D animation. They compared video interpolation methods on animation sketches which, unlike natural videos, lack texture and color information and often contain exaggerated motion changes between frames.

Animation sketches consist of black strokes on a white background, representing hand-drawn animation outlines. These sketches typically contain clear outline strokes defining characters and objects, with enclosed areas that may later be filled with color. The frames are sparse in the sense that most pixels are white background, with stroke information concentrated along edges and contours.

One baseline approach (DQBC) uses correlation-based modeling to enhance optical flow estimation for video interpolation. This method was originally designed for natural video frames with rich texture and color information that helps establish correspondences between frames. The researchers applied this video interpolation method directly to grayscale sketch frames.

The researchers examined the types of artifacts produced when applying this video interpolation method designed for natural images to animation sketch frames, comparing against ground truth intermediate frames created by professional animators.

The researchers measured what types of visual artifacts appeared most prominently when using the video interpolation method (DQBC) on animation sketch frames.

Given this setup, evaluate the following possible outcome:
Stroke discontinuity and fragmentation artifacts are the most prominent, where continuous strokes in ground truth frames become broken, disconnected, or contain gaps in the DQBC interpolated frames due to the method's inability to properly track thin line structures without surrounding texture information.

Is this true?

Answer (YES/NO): NO